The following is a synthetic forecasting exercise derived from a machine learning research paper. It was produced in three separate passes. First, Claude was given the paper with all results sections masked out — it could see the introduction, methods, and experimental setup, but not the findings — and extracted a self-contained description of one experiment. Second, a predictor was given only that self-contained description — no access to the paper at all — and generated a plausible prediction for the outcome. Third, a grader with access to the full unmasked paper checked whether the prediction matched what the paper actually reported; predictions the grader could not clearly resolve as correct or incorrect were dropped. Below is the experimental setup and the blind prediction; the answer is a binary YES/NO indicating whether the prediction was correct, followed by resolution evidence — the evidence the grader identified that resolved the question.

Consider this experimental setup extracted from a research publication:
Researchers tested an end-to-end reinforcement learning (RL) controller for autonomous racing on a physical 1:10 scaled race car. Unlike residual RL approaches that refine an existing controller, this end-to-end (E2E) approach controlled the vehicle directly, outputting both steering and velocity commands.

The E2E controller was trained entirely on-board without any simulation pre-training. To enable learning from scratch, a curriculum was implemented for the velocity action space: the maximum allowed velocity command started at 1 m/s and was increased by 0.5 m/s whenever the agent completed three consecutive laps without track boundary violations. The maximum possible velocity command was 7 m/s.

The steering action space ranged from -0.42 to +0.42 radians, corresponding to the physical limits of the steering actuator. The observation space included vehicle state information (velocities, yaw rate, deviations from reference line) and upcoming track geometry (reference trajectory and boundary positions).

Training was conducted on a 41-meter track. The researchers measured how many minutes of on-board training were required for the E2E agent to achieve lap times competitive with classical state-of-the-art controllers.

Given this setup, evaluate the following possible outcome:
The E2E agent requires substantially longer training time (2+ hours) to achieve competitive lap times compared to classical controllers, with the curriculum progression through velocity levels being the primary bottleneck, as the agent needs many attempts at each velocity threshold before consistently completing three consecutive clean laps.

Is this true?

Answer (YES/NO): NO